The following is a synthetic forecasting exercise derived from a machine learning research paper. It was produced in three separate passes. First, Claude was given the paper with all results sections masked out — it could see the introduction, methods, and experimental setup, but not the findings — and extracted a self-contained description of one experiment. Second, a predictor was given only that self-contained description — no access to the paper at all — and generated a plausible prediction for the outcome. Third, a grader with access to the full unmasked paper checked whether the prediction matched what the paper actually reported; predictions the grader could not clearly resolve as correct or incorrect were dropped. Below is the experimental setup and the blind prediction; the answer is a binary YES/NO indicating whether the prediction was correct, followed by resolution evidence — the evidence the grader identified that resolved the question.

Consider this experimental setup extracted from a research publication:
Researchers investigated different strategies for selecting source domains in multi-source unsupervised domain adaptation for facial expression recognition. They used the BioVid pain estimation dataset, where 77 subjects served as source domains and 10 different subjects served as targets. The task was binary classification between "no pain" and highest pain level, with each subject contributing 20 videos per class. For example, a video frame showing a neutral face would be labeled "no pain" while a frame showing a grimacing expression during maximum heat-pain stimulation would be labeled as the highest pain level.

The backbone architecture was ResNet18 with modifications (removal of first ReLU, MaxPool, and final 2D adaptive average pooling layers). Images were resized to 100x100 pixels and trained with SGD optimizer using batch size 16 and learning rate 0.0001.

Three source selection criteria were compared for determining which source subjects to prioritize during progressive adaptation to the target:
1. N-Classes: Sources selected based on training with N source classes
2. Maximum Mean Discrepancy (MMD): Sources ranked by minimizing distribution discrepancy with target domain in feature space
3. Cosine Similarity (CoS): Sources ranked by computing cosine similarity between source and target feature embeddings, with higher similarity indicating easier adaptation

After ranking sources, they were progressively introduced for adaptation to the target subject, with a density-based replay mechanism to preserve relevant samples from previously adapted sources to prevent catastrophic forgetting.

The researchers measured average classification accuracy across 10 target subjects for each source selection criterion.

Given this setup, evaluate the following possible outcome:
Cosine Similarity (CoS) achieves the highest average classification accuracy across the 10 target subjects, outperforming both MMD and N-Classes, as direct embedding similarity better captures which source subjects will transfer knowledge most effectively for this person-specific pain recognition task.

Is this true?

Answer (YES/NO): YES